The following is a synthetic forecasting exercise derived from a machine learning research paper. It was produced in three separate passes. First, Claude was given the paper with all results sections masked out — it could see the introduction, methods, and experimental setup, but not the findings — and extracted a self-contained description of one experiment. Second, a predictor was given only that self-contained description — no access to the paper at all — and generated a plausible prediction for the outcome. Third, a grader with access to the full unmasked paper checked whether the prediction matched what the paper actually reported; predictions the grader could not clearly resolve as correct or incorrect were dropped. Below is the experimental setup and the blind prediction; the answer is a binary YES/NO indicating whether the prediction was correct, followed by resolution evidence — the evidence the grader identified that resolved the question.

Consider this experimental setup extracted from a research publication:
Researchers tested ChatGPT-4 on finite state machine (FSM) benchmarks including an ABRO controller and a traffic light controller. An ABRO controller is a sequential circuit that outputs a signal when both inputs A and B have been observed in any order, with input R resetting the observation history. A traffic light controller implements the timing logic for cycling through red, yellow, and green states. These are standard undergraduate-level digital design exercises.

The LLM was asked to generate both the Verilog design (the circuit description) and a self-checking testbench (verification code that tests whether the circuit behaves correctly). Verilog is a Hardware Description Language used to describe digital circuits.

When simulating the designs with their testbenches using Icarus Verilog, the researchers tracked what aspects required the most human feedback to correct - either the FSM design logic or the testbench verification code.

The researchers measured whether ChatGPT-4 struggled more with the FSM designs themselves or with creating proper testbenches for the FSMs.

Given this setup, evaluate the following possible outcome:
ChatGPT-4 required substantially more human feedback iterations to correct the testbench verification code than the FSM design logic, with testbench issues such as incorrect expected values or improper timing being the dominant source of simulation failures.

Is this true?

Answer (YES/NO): YES